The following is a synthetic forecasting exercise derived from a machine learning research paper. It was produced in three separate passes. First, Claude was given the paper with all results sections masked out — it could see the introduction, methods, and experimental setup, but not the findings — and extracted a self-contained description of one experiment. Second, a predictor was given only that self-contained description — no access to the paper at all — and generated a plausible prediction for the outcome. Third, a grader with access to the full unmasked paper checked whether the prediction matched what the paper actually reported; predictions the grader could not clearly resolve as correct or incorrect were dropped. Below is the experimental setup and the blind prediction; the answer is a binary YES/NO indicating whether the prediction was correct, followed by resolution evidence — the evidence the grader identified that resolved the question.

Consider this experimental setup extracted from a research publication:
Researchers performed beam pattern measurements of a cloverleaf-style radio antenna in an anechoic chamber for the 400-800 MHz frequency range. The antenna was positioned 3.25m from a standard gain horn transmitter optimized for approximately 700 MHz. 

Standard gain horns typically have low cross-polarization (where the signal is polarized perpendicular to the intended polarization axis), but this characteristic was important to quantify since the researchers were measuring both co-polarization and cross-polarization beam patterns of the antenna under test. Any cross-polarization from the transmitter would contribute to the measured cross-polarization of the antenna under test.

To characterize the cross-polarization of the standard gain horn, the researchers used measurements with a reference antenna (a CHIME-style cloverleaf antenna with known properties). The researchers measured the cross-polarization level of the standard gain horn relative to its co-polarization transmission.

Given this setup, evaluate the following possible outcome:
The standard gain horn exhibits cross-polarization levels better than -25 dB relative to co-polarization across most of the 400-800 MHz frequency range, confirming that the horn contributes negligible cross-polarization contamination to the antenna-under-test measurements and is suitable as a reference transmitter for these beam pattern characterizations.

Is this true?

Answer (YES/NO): NO